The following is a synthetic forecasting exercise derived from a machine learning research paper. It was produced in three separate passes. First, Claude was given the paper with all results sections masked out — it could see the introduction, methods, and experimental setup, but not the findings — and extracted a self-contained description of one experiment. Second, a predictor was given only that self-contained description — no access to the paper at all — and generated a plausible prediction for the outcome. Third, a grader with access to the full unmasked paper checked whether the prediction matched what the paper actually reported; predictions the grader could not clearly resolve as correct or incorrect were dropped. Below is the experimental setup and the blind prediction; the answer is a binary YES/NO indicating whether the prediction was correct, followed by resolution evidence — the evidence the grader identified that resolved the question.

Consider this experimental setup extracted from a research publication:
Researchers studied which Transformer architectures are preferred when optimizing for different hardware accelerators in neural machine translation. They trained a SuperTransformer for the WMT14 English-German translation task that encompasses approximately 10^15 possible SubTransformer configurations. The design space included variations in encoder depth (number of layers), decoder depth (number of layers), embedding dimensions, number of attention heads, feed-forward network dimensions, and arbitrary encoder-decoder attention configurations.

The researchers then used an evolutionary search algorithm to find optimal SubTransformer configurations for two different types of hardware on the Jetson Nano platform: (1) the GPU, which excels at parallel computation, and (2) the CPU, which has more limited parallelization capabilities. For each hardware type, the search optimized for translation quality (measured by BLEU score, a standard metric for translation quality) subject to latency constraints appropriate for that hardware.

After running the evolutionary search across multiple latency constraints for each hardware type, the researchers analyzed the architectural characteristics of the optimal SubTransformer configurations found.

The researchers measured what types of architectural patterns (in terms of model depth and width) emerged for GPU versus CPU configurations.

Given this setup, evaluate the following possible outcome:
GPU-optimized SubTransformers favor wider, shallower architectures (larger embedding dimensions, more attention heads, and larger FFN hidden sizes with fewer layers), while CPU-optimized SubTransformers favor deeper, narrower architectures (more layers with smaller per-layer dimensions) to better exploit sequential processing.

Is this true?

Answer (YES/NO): YES